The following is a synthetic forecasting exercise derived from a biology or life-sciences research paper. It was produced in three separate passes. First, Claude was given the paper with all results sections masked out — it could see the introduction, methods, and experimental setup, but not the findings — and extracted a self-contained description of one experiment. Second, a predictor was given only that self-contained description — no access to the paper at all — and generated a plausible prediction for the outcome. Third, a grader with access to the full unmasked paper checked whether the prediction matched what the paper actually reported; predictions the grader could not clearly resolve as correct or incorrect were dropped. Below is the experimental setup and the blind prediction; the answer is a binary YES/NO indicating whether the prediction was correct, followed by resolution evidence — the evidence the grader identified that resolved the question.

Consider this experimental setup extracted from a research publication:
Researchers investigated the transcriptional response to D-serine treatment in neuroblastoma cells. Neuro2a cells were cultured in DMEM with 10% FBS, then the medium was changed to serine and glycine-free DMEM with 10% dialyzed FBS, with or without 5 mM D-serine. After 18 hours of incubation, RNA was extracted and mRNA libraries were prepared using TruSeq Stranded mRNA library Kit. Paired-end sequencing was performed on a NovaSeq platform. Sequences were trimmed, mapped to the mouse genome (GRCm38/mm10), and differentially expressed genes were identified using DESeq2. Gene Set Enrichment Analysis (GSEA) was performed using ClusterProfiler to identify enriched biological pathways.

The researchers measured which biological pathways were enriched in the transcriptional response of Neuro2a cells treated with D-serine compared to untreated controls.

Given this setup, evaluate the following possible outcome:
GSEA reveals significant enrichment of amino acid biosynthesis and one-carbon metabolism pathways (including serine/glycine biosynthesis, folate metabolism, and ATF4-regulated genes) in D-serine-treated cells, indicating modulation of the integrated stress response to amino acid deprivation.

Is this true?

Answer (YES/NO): NO